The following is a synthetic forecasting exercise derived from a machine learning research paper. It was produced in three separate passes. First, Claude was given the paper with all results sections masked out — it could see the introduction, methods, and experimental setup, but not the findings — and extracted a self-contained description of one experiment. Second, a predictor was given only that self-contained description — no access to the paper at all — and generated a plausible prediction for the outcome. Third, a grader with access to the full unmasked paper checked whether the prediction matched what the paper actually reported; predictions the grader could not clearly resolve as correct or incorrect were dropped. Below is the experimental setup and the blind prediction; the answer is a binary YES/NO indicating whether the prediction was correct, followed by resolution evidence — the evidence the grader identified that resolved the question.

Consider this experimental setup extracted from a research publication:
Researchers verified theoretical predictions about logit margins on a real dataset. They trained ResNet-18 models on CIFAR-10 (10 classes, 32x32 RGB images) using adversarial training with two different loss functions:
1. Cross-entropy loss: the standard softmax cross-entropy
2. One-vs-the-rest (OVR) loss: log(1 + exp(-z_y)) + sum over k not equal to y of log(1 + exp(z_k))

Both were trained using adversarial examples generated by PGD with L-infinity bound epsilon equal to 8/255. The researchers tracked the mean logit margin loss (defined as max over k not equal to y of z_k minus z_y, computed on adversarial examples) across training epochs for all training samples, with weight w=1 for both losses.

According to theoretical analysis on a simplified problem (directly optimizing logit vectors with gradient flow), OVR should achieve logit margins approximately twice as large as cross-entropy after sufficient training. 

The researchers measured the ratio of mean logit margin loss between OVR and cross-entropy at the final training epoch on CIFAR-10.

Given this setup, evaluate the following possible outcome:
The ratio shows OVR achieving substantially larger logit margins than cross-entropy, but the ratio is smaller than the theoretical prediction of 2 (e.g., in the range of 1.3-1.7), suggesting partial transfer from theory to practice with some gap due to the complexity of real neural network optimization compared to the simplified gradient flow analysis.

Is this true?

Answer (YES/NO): NO